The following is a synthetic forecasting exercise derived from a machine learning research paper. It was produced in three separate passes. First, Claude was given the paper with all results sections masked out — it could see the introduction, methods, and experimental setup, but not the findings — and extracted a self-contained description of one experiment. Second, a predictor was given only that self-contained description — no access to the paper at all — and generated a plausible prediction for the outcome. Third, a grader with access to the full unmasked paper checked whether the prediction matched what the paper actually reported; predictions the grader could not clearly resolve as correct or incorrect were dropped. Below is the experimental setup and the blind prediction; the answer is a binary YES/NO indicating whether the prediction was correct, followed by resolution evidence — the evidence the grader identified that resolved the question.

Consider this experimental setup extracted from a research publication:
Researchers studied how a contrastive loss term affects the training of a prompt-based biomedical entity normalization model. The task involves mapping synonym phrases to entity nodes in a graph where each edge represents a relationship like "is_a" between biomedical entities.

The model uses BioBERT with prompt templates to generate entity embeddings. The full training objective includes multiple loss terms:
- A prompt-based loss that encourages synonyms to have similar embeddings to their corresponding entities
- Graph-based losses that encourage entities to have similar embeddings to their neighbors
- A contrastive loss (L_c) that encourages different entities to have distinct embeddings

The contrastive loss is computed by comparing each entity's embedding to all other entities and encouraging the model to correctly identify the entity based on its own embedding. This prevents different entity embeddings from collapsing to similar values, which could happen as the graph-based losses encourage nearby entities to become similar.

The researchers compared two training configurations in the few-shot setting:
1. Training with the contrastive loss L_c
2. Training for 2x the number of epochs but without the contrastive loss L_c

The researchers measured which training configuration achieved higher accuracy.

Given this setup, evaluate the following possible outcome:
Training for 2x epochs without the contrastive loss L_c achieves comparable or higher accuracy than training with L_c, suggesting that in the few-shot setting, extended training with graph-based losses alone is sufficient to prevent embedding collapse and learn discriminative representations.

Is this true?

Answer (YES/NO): NO